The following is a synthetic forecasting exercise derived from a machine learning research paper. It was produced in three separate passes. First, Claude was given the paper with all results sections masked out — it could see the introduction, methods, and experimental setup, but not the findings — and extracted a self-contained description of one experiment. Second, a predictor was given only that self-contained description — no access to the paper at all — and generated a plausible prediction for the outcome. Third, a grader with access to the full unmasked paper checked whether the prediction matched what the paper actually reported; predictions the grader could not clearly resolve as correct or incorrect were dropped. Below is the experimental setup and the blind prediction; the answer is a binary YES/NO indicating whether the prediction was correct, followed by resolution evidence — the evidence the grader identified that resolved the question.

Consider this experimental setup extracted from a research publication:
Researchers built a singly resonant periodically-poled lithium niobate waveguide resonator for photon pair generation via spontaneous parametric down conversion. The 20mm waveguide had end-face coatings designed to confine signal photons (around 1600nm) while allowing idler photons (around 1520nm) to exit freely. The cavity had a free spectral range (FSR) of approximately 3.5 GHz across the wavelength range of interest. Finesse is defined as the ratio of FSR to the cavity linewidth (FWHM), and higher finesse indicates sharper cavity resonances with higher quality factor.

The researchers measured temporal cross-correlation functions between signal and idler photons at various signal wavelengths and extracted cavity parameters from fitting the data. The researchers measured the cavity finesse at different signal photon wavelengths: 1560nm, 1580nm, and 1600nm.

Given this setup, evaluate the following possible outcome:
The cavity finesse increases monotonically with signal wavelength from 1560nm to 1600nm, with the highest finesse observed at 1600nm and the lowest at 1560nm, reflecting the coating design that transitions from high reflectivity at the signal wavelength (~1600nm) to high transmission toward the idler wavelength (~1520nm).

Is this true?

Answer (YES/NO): YES